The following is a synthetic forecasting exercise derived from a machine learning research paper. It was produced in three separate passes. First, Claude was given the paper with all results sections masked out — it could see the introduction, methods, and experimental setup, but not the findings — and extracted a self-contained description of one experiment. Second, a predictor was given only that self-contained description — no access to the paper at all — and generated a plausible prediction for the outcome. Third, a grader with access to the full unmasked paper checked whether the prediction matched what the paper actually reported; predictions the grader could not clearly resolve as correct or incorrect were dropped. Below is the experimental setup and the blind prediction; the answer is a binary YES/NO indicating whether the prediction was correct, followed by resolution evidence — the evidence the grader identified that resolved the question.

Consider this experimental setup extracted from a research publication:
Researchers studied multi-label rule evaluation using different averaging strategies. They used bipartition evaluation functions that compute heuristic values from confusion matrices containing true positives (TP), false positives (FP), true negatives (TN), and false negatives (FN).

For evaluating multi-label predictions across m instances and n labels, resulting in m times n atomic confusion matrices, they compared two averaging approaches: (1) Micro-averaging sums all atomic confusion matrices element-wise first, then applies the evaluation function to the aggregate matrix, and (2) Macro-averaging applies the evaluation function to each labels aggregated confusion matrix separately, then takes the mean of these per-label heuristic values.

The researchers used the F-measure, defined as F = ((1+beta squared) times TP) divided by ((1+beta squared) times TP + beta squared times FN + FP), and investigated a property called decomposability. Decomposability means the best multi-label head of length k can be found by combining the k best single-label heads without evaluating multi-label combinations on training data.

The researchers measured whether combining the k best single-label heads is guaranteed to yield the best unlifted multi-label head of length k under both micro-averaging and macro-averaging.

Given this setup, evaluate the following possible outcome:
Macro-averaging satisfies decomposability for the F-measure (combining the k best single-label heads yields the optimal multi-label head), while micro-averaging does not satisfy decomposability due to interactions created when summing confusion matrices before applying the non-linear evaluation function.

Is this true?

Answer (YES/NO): NO